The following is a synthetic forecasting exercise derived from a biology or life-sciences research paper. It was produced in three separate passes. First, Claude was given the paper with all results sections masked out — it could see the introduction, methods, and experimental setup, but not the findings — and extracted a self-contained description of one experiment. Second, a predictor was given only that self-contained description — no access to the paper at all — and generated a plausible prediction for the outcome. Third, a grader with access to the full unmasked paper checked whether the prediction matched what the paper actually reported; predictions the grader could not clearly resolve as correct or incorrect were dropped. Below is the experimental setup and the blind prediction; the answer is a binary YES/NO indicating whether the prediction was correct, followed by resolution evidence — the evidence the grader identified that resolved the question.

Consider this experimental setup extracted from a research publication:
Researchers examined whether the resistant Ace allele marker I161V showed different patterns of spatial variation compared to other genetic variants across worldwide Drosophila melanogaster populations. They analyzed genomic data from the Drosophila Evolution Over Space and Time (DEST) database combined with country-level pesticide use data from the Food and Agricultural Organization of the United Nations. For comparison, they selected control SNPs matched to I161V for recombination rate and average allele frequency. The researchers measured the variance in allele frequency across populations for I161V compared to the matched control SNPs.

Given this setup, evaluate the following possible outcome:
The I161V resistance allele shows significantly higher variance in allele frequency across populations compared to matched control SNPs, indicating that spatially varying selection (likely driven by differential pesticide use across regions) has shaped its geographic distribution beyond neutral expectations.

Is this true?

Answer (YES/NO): YES